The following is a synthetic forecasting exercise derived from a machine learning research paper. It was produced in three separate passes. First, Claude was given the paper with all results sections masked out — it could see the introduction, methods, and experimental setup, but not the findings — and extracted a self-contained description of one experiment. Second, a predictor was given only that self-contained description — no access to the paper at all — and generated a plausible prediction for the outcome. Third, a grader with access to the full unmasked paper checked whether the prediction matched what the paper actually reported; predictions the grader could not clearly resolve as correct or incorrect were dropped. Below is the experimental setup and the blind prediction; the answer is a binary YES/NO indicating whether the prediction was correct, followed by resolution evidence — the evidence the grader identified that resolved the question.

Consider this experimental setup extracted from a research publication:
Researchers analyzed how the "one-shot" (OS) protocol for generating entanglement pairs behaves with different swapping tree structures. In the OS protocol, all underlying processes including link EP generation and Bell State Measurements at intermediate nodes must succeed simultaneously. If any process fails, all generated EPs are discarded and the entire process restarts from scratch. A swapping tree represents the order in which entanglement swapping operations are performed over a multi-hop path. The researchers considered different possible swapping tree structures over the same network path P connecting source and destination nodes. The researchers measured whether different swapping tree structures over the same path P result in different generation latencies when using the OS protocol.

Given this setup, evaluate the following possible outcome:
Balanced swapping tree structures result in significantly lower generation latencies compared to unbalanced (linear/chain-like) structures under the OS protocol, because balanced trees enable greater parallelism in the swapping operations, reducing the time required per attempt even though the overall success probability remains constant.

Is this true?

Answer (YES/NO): NO